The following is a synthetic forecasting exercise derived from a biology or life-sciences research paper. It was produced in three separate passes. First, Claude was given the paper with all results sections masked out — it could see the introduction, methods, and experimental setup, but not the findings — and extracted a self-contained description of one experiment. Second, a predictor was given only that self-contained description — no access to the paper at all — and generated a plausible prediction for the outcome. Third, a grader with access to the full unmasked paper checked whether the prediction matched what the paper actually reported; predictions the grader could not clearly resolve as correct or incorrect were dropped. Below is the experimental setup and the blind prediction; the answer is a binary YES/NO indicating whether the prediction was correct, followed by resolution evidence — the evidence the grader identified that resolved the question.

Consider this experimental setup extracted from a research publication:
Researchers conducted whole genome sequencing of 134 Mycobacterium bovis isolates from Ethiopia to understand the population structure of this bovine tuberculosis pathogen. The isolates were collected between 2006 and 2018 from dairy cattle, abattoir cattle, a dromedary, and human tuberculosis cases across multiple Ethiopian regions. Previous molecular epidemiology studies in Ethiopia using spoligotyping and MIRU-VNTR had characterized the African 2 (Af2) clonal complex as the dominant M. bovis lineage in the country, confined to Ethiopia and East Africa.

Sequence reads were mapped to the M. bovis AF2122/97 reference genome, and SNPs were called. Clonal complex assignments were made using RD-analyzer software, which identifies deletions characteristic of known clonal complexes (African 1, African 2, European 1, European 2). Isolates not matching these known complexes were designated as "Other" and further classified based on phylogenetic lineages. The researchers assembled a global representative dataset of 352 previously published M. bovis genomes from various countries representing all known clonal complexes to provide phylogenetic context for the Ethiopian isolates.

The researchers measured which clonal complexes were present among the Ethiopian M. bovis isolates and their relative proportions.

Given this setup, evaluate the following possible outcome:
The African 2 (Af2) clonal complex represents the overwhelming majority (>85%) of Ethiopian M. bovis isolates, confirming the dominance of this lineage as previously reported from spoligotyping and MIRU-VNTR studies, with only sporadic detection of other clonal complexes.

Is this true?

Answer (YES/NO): NO